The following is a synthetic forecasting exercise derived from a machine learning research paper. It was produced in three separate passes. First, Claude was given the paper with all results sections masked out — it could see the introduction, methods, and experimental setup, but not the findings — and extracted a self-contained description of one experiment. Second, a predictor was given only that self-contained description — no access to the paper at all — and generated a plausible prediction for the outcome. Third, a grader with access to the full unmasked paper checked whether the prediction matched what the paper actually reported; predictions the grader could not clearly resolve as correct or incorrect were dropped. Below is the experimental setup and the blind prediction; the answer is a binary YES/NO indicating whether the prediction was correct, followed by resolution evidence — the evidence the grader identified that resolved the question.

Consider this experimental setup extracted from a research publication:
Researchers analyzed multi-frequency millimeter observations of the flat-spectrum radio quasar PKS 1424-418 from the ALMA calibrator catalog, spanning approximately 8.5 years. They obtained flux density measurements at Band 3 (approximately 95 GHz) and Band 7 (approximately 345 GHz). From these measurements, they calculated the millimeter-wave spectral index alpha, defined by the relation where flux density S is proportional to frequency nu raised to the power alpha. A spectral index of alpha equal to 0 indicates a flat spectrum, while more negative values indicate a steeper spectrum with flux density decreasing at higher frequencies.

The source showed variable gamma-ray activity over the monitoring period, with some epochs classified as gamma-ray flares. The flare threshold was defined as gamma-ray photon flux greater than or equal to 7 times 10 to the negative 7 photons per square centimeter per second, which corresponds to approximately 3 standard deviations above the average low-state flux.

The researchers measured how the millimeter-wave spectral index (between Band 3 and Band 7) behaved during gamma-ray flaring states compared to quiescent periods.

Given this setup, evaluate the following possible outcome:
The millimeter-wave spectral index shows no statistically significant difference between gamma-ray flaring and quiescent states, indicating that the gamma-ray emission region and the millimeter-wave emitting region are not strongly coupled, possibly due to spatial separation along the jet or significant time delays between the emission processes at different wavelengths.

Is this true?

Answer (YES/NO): NO